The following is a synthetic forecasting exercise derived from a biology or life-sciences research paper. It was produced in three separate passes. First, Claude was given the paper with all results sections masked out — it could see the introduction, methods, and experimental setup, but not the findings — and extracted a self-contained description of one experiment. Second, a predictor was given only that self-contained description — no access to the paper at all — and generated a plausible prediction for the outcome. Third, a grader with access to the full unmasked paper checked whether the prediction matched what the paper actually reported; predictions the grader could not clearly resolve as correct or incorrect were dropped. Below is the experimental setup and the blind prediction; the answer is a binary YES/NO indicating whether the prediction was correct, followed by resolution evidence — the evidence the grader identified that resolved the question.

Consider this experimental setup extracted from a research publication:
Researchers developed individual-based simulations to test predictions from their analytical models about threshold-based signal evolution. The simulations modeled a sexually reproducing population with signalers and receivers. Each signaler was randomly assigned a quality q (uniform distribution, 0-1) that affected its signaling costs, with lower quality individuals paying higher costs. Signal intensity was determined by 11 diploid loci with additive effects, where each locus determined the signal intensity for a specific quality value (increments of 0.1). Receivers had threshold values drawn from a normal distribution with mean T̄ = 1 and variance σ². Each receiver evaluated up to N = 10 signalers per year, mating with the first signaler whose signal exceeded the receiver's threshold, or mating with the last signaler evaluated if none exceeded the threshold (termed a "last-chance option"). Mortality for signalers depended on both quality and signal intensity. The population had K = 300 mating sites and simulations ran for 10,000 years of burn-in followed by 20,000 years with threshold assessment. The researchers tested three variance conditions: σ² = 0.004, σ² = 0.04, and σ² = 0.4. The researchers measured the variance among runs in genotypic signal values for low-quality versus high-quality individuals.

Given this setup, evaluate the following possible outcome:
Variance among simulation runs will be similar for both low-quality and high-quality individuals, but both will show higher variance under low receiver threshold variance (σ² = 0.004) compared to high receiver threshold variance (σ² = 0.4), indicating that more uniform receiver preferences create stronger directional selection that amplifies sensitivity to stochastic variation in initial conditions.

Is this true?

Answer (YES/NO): NO